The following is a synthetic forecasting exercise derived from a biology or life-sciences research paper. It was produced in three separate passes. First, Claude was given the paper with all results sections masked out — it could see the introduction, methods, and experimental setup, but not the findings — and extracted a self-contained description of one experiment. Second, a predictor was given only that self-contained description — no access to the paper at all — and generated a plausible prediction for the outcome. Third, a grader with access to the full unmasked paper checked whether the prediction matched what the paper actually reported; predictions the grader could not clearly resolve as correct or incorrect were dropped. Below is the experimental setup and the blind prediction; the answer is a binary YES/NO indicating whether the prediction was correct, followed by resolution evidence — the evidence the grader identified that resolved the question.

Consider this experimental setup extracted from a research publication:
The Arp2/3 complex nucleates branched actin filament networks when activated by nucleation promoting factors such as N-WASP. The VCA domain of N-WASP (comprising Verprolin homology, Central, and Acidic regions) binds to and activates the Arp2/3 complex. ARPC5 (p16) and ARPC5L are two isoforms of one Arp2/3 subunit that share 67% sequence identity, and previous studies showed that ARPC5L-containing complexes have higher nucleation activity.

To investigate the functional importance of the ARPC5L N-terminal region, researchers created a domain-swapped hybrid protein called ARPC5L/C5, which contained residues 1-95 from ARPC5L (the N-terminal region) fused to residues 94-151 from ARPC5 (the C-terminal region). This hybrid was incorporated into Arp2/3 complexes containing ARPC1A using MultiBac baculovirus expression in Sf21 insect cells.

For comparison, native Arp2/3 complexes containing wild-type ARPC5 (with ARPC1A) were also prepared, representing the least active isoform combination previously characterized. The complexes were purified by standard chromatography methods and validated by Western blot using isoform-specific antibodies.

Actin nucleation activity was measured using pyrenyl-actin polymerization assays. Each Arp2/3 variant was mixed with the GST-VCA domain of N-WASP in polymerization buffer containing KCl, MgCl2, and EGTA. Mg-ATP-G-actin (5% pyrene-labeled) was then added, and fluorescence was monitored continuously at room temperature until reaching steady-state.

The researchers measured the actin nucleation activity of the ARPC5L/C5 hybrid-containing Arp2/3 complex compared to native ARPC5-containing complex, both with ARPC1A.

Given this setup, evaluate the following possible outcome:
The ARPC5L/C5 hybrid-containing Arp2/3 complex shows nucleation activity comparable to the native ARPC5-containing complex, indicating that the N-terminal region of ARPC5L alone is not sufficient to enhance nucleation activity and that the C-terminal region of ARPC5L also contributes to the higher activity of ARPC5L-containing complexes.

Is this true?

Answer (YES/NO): NO